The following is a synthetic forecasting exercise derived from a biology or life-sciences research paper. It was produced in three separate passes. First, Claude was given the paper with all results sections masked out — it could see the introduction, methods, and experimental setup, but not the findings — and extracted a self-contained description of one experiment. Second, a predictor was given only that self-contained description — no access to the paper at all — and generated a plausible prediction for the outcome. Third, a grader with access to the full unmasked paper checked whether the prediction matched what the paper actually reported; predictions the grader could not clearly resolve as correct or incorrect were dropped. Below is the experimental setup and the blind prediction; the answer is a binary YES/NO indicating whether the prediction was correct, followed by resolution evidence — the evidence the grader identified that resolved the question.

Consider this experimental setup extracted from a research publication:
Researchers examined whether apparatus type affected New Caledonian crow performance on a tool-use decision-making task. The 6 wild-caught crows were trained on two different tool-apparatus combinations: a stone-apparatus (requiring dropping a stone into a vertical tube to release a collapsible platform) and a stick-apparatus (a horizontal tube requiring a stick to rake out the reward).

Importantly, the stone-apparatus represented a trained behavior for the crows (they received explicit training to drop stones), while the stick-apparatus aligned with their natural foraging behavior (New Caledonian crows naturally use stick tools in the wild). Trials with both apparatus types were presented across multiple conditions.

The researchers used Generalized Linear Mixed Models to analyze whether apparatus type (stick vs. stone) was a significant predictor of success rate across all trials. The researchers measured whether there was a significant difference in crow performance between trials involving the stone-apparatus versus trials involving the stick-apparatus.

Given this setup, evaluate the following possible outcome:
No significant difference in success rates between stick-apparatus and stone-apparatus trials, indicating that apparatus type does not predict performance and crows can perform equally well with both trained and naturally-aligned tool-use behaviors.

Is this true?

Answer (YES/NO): YES